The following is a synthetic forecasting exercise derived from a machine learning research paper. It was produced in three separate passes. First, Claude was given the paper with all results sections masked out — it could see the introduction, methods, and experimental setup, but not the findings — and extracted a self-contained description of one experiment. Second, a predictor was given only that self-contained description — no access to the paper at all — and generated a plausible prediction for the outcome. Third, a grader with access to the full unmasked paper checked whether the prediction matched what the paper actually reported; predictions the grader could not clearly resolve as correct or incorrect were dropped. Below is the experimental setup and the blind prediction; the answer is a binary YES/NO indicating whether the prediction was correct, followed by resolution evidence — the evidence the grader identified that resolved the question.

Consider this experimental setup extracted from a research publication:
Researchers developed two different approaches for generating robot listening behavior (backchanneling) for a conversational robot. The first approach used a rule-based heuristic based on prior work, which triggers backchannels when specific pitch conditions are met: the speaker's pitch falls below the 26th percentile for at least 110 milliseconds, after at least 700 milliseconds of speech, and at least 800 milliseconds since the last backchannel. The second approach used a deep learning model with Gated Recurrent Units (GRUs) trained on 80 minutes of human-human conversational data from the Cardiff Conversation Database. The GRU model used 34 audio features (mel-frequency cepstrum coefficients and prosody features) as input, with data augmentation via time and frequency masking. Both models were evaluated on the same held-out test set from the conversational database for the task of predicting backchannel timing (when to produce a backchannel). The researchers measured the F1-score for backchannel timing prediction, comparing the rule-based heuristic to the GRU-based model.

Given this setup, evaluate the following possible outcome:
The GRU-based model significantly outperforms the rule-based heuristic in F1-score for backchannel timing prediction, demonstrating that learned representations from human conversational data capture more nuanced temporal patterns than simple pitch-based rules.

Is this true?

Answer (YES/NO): NO